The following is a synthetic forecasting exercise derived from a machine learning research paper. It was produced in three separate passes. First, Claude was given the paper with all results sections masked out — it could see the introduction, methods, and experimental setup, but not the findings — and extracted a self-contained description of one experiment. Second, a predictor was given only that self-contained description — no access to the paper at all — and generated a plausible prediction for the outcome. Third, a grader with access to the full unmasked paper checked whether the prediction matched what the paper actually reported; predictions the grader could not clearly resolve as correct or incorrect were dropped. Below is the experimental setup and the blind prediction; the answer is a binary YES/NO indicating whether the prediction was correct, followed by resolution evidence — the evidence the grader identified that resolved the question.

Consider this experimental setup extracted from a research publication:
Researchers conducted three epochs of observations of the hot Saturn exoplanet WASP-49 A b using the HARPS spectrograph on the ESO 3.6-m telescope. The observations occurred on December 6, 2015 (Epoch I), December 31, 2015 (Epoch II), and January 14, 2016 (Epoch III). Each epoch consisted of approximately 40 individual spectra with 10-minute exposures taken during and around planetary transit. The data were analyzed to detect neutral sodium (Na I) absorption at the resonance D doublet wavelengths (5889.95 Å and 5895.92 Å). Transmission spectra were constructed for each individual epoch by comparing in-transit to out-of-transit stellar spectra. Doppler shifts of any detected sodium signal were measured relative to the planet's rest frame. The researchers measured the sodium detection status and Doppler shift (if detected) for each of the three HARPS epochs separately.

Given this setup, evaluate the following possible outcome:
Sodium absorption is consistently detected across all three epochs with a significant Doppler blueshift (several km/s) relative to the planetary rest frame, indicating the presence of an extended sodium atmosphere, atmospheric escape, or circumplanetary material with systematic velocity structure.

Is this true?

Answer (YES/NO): NO